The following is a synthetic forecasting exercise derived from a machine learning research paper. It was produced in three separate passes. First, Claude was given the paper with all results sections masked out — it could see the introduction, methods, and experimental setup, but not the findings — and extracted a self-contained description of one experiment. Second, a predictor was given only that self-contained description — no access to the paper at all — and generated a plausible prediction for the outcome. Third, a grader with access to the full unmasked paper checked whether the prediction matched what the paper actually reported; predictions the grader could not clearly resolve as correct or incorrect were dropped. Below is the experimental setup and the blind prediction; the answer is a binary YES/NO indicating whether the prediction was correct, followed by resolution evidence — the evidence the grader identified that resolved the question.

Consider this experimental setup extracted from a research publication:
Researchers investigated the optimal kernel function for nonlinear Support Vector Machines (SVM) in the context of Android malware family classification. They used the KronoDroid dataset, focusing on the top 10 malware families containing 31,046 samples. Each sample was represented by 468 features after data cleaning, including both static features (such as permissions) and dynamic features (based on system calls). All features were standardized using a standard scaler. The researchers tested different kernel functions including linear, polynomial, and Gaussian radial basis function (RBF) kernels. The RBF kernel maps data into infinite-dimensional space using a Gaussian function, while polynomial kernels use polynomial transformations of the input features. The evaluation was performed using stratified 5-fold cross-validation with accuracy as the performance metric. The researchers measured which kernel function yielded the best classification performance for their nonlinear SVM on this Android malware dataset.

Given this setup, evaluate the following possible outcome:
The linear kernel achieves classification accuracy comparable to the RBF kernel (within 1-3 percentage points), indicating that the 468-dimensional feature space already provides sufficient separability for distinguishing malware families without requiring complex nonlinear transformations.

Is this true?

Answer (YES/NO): YES